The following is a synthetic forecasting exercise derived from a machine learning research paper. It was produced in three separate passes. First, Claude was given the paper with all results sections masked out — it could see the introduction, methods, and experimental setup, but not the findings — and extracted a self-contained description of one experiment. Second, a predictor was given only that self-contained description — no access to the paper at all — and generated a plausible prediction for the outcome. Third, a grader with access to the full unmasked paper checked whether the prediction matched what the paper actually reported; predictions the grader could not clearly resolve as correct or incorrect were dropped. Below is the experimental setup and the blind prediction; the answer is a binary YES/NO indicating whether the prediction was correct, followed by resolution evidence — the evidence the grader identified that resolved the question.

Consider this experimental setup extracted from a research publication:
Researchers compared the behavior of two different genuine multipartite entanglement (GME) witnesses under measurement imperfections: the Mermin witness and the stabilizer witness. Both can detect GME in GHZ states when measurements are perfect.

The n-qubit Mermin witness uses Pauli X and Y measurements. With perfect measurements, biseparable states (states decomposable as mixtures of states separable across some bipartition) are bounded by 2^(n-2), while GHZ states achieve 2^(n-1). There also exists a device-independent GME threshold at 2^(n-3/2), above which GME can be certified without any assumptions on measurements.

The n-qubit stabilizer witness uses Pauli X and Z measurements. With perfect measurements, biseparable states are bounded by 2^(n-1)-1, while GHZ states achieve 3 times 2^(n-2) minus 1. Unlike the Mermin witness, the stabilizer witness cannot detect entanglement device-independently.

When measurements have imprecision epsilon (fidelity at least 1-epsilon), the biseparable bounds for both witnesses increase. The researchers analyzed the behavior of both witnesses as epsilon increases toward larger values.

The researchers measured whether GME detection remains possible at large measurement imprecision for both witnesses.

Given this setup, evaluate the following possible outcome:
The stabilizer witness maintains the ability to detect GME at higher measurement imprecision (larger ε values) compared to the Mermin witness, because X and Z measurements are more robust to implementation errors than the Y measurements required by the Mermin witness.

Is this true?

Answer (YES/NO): NO